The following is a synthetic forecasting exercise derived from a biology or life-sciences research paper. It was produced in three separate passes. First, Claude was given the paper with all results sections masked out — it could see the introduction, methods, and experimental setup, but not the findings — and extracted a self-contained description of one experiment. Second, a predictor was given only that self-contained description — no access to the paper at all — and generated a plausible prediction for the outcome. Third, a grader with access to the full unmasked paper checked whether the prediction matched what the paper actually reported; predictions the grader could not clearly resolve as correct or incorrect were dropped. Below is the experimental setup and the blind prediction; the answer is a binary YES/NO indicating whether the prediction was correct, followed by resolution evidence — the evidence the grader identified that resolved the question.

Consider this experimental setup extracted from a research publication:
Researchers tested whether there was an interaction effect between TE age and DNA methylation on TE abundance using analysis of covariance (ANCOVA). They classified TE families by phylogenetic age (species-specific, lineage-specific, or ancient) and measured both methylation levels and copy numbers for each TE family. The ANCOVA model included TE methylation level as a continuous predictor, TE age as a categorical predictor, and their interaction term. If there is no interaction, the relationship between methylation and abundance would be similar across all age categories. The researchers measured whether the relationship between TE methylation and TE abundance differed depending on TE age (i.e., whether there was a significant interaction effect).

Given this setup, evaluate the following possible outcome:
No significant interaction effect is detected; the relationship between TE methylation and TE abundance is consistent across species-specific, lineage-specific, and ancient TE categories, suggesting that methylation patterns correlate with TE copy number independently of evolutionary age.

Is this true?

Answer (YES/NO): NO